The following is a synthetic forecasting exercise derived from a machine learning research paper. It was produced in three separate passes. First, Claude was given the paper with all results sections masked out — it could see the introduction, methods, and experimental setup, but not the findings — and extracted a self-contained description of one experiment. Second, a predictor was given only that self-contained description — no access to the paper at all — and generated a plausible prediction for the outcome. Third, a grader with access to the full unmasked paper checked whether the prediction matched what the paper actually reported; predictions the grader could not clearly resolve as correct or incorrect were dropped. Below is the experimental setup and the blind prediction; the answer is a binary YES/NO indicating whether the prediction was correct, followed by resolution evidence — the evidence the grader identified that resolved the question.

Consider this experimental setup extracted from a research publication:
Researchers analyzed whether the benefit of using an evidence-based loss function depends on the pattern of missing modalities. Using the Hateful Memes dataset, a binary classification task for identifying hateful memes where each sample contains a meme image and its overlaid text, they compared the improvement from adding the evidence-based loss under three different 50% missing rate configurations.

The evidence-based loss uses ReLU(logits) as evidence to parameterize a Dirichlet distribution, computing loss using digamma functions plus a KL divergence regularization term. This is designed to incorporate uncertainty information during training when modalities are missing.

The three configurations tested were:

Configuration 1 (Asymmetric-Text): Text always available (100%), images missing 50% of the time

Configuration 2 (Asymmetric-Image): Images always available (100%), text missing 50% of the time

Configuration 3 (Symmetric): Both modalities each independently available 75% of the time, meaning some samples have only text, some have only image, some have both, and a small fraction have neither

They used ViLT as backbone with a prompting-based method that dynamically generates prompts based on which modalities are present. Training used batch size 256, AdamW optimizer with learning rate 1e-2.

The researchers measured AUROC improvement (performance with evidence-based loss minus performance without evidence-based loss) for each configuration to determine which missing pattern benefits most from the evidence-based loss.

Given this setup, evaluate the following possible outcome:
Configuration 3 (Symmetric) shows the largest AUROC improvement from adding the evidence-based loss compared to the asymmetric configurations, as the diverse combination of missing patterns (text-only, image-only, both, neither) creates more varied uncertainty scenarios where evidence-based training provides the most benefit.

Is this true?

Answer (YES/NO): YES